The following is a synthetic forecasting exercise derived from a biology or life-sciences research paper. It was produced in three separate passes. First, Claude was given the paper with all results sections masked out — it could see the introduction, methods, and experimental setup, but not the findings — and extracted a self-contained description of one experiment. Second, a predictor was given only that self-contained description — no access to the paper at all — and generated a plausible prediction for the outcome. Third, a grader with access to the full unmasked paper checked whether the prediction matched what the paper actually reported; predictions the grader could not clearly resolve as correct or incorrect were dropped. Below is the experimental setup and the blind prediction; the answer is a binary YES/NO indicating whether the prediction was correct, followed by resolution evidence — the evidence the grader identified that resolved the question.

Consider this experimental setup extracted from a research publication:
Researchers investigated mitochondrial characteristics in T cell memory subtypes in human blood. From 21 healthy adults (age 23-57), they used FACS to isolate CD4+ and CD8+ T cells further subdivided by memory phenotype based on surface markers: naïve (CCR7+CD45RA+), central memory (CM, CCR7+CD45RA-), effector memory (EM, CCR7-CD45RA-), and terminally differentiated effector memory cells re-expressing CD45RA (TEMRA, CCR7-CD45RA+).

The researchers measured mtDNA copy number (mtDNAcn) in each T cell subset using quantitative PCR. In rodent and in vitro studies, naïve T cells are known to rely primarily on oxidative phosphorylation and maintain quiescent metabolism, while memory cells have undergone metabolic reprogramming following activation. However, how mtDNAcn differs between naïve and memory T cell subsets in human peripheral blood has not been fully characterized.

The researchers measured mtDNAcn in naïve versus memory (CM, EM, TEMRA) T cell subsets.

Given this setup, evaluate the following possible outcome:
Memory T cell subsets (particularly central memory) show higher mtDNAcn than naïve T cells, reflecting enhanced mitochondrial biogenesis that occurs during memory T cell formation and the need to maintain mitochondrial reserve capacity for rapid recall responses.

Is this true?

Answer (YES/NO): NO